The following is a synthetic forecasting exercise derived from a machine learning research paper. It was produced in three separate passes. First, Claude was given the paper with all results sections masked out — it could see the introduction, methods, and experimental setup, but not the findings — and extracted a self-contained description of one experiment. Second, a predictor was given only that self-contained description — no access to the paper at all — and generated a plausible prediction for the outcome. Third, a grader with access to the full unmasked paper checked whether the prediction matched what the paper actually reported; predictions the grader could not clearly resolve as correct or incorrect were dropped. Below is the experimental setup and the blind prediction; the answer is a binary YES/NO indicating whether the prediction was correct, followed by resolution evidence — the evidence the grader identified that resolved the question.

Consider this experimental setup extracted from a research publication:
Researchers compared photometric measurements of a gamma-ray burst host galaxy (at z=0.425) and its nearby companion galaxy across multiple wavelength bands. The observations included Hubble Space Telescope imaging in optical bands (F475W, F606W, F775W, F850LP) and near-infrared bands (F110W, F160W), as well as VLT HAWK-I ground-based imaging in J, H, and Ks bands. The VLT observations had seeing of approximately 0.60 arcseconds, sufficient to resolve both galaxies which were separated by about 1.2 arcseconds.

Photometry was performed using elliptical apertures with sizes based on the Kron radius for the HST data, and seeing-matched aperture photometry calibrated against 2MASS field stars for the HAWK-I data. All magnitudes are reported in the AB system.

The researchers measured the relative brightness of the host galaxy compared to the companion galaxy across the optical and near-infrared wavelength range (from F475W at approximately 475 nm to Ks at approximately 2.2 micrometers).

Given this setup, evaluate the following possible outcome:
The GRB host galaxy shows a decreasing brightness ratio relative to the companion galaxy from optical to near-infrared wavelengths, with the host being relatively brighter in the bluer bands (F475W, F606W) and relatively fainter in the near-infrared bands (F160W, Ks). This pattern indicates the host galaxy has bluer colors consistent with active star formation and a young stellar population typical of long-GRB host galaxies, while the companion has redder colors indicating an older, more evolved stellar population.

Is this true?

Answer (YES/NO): NO